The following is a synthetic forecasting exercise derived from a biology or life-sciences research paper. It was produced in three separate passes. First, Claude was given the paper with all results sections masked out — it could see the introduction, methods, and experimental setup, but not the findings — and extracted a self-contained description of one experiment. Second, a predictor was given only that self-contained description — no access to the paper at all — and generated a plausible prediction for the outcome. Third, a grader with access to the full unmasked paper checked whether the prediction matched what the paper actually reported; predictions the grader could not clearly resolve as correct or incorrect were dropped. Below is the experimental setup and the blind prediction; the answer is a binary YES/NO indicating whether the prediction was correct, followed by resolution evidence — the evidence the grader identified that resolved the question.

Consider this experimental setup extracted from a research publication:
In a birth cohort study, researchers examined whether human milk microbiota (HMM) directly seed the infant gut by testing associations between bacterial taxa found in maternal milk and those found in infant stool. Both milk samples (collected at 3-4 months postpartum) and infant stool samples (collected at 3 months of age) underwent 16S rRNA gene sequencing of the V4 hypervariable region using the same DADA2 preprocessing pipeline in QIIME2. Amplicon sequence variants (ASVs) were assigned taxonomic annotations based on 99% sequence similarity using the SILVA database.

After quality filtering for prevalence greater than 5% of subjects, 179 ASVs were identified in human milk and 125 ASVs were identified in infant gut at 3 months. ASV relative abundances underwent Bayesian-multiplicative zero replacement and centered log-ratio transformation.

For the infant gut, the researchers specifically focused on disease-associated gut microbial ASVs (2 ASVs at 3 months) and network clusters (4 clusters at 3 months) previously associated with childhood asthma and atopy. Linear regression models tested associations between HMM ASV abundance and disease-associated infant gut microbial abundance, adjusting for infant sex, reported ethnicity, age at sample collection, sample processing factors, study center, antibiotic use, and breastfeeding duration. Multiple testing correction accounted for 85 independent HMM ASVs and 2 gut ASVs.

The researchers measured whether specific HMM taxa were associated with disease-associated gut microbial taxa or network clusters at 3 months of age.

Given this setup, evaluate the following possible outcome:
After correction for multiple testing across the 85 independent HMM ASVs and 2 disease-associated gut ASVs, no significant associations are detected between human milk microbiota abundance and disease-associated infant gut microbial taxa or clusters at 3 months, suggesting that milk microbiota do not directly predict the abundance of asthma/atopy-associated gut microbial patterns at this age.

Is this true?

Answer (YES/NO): NO